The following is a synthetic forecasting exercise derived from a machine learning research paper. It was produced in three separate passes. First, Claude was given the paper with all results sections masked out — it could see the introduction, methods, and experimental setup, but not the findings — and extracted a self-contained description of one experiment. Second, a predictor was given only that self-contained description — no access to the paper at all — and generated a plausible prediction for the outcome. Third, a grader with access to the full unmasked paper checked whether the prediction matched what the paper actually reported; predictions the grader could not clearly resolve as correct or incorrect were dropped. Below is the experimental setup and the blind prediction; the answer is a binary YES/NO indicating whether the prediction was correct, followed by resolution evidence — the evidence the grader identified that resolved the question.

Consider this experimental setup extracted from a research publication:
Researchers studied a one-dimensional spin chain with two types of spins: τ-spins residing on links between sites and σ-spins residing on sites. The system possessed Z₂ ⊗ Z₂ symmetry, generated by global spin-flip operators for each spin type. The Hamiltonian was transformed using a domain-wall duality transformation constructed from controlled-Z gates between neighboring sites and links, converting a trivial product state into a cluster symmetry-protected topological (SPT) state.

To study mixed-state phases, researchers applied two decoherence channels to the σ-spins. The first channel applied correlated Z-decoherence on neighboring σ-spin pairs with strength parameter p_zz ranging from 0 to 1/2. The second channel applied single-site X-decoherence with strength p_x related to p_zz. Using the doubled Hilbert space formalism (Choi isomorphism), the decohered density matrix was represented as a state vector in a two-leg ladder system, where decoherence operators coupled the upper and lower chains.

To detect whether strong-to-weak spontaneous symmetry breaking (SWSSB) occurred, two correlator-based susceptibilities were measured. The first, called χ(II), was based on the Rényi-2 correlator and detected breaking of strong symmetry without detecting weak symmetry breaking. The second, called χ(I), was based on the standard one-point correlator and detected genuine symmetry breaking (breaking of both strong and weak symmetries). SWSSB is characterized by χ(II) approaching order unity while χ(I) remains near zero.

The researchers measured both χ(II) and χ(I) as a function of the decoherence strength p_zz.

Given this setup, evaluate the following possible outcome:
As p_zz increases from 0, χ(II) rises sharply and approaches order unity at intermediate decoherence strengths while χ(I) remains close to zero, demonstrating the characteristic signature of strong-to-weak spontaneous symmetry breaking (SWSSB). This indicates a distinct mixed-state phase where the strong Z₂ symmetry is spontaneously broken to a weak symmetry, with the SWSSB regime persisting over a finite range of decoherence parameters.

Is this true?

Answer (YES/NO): NO